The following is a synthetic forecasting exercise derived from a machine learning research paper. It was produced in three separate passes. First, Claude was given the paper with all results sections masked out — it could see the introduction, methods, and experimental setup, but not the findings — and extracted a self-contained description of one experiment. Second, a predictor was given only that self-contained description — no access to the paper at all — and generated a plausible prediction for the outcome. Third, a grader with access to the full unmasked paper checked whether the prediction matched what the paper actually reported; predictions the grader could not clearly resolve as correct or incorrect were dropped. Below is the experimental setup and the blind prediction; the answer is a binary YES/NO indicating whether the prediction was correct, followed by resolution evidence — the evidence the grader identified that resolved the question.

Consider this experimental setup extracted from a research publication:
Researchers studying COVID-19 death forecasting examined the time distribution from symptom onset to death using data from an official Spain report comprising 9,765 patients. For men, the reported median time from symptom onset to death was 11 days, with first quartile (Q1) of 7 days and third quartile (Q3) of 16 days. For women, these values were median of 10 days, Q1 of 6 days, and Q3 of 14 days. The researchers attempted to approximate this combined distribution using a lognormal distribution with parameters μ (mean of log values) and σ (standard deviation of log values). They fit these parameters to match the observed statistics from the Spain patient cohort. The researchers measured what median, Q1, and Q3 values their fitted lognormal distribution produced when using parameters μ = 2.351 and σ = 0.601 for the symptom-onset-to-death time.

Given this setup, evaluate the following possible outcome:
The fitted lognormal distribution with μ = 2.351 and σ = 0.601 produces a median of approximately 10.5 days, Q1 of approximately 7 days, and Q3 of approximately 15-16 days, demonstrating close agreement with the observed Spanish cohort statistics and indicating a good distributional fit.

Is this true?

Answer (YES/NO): YES